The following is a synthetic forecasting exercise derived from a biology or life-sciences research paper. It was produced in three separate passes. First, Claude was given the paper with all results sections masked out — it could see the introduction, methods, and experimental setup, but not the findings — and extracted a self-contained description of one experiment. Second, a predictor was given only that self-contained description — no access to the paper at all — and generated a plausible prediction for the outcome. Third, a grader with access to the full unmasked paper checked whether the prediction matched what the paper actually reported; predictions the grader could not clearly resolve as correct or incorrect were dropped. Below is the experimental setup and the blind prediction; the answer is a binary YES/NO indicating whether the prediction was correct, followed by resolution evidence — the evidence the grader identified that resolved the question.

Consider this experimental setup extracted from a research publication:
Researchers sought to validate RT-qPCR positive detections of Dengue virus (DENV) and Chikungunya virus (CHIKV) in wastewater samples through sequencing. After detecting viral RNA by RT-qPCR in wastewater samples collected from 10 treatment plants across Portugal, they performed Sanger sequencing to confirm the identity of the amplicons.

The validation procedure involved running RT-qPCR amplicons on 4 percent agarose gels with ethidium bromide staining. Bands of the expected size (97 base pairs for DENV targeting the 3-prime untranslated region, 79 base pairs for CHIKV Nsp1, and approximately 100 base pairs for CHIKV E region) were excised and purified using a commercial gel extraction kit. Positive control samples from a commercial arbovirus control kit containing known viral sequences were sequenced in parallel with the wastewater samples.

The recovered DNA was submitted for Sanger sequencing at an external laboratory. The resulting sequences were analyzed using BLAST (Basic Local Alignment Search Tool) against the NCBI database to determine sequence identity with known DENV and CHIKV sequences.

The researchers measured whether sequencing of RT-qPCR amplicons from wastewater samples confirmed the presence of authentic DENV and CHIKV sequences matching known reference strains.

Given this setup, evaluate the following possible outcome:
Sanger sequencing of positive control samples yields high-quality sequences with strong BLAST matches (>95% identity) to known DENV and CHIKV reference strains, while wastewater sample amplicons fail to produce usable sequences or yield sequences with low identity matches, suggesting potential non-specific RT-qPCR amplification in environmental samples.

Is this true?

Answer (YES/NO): NO